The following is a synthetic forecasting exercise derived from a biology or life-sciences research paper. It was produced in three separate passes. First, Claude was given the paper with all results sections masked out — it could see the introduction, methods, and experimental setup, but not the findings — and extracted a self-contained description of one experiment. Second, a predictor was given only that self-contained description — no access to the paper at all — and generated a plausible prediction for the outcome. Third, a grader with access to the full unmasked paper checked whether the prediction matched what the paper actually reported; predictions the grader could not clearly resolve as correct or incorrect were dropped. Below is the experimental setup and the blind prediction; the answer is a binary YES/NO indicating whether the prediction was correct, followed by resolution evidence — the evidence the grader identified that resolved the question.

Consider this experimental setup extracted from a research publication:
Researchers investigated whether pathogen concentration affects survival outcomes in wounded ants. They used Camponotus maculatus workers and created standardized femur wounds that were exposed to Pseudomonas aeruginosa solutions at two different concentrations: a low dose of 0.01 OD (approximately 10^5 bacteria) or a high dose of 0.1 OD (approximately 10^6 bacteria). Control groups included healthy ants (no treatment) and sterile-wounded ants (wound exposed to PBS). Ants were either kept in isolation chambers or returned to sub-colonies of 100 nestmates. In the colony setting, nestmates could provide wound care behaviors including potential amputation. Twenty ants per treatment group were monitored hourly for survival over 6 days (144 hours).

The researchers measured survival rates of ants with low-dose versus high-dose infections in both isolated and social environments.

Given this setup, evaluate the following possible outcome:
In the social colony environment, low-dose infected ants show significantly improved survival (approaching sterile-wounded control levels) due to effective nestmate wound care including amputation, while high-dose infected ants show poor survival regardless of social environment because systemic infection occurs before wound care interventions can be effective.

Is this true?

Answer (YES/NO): NO